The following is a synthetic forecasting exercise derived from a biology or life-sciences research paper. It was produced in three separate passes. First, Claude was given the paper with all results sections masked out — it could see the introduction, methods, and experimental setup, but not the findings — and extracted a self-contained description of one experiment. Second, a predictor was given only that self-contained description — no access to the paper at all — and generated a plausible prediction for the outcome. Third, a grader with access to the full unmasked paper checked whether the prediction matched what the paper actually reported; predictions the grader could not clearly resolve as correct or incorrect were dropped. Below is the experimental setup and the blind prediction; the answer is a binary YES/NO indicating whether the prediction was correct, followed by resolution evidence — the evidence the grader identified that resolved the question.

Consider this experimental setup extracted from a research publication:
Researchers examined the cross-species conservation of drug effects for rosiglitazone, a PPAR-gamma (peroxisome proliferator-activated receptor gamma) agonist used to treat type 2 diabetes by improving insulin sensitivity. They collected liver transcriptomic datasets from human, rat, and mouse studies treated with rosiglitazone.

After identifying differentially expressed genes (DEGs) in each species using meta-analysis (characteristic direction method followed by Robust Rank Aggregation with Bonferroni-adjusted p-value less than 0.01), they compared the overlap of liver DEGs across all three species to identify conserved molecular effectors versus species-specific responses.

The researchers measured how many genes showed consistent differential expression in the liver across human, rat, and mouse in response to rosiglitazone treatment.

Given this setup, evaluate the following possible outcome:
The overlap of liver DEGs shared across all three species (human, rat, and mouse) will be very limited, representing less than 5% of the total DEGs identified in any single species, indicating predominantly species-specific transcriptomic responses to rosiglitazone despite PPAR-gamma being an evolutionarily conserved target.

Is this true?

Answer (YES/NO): YES